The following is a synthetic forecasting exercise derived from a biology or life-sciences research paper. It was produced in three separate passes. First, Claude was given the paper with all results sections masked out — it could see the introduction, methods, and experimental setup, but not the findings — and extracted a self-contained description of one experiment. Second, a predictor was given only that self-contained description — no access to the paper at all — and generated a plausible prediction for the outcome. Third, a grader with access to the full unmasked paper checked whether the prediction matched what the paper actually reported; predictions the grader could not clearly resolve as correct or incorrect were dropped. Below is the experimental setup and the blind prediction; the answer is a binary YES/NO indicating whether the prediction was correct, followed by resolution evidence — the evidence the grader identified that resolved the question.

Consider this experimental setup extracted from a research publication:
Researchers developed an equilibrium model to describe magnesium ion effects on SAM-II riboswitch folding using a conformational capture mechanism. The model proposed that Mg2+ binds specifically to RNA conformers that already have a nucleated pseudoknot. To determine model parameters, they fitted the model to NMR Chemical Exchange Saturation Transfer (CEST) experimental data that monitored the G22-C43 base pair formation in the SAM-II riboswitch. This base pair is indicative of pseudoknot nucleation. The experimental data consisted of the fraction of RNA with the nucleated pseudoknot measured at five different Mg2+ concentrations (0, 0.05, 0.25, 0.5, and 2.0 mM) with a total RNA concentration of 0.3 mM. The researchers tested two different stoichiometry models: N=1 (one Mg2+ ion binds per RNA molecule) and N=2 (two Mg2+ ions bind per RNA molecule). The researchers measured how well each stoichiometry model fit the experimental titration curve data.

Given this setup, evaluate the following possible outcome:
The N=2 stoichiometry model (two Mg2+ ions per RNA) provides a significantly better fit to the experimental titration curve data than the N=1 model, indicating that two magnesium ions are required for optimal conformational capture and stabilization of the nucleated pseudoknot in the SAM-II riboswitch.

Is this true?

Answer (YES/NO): NO